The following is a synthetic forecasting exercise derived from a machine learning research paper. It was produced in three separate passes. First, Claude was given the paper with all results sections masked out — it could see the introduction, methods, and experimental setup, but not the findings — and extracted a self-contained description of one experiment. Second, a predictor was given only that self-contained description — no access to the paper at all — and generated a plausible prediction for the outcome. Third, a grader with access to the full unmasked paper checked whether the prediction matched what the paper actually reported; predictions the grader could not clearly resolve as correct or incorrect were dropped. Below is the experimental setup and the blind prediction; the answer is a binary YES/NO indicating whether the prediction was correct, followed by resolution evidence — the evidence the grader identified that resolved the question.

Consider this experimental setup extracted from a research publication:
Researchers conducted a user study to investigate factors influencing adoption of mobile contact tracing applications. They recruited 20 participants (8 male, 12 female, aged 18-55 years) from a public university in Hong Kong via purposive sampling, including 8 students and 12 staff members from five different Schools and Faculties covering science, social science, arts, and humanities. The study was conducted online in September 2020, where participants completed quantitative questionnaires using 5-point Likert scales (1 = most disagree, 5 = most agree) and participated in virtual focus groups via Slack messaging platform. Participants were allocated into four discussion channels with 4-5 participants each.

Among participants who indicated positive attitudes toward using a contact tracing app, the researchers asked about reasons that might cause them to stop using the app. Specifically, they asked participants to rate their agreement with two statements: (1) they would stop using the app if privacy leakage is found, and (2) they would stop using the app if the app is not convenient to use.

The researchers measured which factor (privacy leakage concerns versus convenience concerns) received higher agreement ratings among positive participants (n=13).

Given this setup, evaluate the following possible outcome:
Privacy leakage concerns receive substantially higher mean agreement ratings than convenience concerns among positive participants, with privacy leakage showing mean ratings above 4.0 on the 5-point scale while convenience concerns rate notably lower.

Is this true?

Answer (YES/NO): NO